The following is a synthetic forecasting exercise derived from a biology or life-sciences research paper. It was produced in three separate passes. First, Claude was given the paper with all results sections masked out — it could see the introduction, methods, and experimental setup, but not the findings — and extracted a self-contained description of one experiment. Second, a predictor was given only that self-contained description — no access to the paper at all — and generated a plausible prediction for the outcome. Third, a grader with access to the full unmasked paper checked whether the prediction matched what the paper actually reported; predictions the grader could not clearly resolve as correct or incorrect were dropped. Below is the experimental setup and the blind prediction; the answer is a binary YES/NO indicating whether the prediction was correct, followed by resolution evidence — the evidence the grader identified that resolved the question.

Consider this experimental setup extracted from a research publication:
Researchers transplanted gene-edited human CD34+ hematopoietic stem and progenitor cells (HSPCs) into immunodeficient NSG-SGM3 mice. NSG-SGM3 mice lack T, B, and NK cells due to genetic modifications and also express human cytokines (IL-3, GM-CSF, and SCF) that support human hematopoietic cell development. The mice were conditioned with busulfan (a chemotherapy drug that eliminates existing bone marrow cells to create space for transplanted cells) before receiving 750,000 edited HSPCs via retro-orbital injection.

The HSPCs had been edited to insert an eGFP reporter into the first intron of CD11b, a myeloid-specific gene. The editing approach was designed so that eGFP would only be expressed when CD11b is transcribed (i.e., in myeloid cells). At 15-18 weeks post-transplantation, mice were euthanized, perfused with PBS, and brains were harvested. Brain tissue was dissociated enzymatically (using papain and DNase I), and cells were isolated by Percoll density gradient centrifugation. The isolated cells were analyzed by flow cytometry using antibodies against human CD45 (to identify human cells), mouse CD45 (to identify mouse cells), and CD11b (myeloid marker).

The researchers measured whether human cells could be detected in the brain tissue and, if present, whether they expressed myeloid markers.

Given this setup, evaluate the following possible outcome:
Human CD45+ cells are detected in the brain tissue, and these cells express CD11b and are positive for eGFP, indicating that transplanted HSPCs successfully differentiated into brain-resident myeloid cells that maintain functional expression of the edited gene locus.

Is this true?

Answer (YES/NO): YES